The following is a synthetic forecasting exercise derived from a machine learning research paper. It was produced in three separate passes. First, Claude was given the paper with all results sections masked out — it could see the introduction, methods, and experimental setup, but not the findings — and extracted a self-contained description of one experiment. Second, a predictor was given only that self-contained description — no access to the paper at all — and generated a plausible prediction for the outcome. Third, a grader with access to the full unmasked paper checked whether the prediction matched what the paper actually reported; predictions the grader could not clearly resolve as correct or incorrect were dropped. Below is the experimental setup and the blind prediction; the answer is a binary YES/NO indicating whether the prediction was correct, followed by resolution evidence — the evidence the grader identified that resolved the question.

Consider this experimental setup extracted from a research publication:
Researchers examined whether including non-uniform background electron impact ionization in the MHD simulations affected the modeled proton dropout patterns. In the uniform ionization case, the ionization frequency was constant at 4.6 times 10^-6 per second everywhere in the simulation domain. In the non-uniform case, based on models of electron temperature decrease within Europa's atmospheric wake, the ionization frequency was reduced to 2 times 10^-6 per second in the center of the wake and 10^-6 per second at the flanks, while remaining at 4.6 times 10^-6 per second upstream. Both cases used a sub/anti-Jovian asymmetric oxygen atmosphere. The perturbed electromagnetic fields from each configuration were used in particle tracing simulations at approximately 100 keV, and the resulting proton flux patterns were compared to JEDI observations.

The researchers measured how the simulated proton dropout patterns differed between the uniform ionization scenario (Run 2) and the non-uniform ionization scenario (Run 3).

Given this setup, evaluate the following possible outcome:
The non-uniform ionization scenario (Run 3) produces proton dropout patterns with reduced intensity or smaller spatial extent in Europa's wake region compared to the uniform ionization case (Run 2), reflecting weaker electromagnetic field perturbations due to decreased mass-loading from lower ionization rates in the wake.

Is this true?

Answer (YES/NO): NO